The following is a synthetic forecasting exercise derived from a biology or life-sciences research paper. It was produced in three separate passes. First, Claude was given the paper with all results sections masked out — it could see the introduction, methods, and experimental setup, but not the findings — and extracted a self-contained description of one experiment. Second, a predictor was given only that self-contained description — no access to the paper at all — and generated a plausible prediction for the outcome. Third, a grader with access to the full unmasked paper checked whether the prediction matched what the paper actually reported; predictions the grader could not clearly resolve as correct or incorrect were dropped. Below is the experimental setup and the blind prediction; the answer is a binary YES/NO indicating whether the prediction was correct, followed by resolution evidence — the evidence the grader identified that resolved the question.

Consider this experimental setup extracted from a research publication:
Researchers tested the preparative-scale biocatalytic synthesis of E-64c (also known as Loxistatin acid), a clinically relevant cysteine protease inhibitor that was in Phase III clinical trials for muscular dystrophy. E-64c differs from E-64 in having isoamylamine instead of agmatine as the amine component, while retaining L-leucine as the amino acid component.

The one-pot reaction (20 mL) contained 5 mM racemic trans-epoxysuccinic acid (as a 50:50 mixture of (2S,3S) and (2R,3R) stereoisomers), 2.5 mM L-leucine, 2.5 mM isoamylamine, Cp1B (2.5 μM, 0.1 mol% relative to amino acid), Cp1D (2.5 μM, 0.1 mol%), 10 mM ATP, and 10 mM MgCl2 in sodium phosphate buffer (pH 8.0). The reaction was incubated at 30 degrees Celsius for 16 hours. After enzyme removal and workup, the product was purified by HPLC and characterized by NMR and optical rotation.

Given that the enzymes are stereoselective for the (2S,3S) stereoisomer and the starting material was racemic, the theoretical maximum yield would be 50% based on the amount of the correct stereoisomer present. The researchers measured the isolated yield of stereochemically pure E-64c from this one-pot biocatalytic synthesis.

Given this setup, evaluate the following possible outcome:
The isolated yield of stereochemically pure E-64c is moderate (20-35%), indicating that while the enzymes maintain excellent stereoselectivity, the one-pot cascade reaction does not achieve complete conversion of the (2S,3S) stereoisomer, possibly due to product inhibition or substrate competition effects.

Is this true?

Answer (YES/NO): NO